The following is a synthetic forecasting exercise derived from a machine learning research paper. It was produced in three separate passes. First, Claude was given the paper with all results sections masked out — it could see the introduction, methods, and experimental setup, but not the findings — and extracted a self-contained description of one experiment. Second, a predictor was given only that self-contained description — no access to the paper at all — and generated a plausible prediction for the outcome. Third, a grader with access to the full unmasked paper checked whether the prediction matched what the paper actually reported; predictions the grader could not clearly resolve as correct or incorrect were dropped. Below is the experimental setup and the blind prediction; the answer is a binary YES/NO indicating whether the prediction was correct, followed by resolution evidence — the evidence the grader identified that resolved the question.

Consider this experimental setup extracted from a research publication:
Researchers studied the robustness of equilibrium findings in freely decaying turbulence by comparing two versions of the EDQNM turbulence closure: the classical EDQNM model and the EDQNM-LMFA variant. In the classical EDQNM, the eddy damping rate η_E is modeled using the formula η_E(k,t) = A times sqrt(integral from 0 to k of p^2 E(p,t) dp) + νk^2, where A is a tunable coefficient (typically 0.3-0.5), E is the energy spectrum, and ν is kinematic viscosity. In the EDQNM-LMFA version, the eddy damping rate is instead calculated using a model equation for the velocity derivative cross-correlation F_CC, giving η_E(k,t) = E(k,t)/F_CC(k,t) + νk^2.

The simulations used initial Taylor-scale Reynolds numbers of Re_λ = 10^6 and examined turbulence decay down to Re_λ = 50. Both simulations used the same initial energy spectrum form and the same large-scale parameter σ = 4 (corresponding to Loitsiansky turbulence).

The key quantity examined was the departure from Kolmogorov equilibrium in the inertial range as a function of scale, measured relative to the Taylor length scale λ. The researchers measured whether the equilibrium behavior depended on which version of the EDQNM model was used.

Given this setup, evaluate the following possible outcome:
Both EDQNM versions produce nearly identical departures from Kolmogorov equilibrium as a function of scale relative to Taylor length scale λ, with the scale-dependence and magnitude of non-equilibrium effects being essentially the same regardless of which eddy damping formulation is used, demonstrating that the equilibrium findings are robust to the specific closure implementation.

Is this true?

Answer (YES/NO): YES